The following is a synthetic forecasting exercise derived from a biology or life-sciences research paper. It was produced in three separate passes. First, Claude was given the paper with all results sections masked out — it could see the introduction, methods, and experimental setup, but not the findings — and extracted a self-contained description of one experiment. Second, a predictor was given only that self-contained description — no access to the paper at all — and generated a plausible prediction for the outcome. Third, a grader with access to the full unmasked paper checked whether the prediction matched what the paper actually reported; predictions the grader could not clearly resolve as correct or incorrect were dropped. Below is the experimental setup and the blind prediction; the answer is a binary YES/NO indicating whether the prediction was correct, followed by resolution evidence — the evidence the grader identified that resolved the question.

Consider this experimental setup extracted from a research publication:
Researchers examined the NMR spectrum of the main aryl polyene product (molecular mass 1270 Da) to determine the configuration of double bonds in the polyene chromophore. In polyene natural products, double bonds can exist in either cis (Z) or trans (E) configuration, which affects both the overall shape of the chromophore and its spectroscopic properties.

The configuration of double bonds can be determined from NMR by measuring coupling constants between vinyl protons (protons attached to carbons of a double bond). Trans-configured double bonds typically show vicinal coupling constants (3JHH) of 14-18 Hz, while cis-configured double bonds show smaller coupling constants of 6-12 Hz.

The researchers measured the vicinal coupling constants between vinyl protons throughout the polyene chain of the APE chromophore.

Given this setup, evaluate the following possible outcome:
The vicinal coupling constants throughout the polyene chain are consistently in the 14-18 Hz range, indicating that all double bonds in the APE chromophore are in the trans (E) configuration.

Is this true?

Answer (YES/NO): YES